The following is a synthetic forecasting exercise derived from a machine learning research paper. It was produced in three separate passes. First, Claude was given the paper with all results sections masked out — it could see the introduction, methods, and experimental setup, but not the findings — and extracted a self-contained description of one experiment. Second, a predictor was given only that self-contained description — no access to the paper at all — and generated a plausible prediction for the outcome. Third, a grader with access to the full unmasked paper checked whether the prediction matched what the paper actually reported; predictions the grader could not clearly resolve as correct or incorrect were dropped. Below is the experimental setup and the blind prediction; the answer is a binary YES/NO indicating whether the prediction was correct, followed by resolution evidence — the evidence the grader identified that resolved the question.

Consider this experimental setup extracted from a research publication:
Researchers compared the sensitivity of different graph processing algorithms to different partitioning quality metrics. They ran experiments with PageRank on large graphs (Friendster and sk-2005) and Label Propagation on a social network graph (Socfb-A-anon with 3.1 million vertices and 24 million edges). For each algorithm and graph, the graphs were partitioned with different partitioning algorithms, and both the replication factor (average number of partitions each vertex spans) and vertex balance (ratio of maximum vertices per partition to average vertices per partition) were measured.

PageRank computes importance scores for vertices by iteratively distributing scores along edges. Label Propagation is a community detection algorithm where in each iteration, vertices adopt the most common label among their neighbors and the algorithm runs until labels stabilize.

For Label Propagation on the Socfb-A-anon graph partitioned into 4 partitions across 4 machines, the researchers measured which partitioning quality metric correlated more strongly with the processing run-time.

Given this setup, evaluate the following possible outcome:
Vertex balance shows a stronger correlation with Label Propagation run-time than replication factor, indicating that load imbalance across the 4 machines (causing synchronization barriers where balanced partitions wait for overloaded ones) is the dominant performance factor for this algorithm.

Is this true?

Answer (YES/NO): YES